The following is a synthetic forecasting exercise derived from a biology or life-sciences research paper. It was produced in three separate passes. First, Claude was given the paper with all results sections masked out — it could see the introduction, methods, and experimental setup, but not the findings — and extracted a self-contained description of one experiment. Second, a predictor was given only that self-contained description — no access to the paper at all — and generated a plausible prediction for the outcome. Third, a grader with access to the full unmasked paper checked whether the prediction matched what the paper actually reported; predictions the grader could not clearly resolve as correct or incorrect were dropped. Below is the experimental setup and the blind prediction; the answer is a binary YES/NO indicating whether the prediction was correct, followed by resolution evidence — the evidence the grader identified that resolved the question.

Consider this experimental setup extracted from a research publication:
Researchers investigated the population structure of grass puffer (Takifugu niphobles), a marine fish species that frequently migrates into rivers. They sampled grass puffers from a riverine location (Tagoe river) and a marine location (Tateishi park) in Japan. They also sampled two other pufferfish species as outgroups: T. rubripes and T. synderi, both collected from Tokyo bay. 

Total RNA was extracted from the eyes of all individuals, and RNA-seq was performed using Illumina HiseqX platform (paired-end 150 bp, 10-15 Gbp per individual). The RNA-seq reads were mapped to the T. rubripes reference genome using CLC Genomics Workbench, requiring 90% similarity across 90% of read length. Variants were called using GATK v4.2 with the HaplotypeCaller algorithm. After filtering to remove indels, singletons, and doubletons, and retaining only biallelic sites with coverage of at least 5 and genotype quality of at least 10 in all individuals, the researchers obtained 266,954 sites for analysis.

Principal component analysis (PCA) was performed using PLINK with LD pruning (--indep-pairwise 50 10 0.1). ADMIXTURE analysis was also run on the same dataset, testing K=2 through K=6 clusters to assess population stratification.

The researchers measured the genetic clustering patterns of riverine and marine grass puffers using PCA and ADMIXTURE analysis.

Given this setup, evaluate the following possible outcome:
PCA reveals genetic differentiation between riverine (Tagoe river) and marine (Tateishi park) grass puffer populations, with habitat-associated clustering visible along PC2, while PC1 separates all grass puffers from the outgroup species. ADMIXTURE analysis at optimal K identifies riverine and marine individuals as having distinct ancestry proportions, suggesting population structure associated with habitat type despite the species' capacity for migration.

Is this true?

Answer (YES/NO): NO